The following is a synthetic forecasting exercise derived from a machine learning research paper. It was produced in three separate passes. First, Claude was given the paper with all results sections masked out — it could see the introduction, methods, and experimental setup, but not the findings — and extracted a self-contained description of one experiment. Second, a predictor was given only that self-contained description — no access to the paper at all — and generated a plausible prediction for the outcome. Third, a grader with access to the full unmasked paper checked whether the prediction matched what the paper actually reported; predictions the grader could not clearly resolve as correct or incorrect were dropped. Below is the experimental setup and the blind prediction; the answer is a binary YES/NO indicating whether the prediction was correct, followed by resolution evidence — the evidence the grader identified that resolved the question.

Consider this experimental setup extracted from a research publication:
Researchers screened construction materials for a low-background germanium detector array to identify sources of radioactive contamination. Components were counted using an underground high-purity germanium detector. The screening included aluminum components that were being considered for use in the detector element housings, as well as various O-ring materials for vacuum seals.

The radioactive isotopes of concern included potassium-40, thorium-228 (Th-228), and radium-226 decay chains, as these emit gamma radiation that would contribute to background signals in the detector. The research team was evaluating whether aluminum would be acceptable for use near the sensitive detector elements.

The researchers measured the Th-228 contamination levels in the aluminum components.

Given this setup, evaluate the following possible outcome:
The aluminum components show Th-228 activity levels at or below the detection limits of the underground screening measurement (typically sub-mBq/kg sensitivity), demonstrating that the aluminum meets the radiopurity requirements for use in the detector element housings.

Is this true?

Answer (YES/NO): NO